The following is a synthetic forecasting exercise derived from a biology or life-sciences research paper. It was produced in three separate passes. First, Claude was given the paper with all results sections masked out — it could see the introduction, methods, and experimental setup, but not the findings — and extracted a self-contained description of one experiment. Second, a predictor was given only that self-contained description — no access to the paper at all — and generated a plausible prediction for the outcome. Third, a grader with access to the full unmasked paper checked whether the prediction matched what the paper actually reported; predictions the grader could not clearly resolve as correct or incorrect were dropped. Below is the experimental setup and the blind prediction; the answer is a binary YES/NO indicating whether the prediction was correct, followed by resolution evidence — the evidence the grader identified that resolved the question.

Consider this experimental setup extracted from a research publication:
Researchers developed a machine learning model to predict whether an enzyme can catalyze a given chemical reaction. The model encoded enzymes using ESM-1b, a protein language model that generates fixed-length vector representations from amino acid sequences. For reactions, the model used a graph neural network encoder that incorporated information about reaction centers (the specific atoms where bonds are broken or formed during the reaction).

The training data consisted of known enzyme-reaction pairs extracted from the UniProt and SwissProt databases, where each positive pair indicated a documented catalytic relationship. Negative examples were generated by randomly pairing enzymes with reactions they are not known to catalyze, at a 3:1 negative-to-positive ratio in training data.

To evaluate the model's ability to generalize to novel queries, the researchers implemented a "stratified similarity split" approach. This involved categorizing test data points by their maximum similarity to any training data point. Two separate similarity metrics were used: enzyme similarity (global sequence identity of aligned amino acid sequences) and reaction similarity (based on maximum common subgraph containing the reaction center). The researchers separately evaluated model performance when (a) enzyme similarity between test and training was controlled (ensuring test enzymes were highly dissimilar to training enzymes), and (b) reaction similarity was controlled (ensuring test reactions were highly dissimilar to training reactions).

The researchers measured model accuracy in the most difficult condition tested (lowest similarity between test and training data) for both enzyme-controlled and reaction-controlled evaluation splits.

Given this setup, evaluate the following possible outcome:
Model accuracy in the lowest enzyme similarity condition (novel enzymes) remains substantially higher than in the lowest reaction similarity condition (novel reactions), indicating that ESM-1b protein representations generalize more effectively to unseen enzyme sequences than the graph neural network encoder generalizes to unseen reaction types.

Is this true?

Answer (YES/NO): YES